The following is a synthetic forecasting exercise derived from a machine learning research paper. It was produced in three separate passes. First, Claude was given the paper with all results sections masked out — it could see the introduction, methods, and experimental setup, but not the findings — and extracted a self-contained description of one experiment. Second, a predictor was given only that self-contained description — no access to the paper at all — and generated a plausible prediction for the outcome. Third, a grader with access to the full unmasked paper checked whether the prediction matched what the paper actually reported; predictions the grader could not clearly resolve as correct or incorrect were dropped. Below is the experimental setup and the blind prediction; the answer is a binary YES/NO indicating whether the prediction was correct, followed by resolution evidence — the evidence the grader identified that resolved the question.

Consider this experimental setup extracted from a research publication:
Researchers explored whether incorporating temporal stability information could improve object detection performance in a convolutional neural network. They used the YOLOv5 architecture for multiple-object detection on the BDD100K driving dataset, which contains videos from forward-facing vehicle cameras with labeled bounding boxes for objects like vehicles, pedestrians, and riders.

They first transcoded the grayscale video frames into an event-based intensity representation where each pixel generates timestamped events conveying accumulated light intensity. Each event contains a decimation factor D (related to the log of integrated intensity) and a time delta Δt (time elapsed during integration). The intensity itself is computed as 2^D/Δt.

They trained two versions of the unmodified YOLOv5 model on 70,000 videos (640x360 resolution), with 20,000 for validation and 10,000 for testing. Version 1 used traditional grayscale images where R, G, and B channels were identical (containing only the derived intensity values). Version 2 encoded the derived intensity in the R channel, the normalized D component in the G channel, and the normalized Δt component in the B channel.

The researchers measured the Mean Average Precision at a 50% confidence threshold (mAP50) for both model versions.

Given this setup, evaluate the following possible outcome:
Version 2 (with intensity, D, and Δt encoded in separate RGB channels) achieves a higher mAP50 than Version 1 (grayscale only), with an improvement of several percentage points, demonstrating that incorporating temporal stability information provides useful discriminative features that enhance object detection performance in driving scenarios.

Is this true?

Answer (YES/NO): NO